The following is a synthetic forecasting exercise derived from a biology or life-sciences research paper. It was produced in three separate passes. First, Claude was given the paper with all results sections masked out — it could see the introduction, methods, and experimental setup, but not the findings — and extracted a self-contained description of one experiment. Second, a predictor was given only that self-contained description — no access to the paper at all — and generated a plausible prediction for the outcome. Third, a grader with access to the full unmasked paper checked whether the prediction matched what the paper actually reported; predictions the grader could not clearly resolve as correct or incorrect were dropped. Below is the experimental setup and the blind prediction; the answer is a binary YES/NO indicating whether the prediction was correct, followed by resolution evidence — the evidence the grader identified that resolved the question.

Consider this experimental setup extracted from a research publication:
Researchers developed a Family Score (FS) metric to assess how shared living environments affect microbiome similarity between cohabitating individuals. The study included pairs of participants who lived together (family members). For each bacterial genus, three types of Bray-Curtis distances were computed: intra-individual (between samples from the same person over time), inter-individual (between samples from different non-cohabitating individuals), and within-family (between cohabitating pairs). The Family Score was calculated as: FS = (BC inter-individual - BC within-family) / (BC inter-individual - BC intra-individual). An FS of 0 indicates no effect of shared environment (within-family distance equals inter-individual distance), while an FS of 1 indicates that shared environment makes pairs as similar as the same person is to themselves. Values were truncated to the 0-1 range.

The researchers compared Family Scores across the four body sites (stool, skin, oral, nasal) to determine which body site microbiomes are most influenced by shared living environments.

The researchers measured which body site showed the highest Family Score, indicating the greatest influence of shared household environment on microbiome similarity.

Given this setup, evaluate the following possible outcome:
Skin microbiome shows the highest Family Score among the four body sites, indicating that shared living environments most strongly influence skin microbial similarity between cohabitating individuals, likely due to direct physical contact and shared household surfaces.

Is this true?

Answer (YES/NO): NO